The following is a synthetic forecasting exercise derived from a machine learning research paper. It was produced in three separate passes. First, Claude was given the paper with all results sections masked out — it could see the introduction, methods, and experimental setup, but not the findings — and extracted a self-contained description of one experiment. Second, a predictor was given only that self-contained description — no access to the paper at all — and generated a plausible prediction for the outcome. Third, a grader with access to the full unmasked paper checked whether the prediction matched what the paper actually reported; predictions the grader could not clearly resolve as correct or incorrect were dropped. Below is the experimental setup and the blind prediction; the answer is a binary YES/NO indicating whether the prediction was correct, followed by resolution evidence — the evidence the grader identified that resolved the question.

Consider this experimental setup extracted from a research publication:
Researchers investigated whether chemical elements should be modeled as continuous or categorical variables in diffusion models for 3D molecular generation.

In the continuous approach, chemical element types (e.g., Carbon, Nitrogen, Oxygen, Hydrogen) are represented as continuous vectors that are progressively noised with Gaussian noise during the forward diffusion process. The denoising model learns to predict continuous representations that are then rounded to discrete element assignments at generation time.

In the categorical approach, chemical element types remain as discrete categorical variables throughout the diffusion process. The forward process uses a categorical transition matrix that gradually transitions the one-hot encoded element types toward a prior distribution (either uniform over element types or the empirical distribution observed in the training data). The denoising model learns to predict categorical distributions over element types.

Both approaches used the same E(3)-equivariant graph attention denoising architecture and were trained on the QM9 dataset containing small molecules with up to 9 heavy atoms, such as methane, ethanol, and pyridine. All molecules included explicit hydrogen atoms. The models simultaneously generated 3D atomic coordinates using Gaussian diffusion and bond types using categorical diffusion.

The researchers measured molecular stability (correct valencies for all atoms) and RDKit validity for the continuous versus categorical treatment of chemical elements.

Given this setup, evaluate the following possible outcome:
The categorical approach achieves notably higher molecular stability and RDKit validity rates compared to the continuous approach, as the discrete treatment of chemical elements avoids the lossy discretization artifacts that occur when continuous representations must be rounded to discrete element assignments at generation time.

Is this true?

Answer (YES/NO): YES